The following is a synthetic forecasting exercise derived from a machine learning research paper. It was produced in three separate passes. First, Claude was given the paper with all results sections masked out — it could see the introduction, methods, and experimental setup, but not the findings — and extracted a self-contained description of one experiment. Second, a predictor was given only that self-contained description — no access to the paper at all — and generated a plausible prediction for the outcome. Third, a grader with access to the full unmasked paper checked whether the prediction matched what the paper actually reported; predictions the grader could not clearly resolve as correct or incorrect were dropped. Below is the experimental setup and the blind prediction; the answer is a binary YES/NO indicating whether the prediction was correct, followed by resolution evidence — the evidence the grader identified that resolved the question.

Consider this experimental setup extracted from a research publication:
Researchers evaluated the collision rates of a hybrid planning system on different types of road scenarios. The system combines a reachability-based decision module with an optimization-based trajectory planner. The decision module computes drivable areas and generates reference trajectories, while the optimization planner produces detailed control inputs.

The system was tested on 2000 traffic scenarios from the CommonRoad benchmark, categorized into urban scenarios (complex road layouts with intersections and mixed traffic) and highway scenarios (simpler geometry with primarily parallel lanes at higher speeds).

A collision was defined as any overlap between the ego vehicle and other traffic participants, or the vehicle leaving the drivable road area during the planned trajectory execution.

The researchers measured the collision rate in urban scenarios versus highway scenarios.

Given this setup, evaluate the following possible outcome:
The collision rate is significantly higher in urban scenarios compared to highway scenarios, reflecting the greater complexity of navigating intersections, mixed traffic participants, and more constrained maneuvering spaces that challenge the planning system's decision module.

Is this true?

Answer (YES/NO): YES